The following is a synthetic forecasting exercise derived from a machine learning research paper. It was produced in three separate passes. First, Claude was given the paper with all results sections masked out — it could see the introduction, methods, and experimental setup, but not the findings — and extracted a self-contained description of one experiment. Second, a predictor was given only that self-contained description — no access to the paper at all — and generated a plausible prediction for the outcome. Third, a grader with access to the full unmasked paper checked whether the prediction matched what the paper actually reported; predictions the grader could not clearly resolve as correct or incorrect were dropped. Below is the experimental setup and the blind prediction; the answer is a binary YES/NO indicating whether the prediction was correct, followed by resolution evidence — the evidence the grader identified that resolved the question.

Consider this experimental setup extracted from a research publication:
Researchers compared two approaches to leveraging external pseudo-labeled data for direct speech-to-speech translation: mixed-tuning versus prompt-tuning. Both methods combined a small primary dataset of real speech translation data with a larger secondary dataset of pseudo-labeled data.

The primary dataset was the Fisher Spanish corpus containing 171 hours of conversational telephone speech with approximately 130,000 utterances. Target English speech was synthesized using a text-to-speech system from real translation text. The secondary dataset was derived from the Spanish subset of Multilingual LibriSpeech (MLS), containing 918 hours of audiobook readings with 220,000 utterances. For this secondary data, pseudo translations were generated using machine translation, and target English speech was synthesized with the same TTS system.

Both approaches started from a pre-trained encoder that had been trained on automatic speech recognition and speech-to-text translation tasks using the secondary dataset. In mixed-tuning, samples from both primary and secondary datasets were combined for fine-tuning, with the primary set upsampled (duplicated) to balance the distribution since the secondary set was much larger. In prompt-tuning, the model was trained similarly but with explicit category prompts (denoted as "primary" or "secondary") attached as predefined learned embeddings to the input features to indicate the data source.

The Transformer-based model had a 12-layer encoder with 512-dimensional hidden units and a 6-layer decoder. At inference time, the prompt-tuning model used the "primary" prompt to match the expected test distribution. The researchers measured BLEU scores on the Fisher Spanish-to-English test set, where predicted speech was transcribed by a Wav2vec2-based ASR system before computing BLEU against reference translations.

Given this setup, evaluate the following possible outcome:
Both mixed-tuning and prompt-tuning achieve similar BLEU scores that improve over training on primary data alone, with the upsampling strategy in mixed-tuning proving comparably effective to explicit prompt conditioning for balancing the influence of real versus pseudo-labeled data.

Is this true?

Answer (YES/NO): NO